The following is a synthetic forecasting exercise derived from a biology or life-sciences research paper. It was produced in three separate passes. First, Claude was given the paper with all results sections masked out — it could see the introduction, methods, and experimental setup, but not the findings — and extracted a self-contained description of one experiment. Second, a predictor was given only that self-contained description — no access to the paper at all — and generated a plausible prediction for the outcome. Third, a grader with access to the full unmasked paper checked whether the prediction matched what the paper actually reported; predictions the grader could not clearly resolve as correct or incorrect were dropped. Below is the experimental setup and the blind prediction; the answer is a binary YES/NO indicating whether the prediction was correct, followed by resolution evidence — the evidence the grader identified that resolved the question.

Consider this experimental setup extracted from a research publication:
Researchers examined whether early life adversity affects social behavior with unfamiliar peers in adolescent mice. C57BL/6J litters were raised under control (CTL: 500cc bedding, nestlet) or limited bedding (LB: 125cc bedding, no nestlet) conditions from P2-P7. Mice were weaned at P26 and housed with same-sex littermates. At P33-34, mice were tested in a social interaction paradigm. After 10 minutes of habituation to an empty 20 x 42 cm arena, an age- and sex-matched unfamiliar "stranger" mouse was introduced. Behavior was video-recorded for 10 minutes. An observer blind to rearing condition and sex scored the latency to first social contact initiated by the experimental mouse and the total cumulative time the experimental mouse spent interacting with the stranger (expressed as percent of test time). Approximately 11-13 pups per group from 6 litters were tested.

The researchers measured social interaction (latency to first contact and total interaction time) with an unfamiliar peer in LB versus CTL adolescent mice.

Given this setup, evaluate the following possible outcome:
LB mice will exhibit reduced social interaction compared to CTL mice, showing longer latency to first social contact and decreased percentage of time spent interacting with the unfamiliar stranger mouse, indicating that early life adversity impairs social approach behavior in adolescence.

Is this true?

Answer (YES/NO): NO